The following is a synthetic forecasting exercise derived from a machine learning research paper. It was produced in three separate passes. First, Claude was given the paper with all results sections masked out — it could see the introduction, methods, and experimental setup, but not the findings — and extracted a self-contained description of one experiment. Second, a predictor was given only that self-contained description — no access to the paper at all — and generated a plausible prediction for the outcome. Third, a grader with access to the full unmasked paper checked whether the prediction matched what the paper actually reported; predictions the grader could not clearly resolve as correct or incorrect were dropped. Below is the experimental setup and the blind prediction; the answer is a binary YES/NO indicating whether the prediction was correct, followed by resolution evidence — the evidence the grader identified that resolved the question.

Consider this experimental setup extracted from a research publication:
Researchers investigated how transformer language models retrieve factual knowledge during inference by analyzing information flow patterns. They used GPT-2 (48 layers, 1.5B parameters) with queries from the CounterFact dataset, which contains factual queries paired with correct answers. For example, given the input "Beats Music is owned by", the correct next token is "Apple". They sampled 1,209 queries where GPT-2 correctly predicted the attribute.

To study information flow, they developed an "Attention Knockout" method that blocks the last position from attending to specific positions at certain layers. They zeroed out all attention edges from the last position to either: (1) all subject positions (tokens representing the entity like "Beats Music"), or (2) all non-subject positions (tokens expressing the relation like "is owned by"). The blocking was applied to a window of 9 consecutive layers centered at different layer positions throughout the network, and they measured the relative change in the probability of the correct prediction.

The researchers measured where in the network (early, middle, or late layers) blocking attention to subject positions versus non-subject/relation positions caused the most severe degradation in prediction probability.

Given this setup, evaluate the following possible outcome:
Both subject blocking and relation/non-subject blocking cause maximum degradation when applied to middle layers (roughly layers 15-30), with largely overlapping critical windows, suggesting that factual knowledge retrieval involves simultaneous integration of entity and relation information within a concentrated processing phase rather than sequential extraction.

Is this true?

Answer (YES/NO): NO